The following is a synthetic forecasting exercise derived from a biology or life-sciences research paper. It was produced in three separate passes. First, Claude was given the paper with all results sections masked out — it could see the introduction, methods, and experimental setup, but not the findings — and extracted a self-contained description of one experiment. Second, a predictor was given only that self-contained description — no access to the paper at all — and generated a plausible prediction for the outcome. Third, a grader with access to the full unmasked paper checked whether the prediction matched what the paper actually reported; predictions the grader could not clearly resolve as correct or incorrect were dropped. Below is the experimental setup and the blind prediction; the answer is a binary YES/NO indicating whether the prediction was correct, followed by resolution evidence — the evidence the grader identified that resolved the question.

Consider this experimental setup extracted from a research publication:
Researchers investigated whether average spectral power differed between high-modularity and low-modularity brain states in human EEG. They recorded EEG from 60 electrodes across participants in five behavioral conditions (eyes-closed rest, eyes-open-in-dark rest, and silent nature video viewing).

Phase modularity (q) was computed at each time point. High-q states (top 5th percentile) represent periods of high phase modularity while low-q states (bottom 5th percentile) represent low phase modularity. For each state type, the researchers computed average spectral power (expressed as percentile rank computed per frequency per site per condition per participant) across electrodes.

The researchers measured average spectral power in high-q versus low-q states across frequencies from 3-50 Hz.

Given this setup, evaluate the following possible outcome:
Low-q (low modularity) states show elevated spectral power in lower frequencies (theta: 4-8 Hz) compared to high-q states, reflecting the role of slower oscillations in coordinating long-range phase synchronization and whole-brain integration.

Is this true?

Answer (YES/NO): NO